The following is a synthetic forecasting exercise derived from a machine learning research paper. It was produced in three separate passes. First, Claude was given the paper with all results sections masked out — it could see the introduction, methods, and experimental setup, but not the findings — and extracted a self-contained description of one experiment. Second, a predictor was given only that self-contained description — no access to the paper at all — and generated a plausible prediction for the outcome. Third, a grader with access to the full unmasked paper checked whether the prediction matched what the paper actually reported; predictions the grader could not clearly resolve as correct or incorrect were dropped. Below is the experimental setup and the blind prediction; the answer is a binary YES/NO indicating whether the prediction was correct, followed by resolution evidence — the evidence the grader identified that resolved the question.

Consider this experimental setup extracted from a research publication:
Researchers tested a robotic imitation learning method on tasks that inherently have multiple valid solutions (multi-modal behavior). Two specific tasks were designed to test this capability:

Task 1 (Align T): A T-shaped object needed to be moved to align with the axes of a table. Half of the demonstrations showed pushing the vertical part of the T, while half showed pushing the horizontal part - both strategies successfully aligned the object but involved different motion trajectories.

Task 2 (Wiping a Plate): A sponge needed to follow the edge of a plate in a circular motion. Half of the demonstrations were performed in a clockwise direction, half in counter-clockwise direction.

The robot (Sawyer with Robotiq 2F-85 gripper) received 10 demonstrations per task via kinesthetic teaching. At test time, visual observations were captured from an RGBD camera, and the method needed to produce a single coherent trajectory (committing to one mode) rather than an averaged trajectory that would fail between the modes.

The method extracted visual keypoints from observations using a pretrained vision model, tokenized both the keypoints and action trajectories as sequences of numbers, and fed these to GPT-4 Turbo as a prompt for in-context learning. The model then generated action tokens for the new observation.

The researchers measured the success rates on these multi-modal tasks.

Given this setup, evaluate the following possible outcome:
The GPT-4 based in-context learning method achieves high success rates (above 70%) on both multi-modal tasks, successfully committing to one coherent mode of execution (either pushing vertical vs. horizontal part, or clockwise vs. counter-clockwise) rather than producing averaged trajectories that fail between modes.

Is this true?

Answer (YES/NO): YES